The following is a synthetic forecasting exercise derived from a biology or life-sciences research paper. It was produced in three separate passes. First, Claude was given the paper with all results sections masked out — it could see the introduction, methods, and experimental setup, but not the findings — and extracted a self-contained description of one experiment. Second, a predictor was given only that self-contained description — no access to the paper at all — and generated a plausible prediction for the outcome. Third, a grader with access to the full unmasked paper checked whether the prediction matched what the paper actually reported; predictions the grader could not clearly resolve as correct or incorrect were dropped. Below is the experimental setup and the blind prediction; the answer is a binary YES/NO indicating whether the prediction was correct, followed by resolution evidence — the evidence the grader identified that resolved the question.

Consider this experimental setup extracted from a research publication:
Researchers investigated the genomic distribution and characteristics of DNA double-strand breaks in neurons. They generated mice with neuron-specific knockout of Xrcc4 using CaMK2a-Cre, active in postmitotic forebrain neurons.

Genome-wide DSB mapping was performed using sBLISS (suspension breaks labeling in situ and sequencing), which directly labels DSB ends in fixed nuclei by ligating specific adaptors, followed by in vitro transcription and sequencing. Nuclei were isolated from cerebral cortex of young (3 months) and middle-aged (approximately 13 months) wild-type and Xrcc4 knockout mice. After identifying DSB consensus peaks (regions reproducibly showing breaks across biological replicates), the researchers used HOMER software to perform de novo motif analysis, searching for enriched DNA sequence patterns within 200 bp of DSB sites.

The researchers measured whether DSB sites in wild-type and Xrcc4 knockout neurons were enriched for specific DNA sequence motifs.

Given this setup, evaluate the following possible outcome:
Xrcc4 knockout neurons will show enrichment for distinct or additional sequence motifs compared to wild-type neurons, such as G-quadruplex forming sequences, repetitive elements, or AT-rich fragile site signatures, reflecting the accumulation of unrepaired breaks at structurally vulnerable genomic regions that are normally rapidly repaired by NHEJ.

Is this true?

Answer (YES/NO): NO